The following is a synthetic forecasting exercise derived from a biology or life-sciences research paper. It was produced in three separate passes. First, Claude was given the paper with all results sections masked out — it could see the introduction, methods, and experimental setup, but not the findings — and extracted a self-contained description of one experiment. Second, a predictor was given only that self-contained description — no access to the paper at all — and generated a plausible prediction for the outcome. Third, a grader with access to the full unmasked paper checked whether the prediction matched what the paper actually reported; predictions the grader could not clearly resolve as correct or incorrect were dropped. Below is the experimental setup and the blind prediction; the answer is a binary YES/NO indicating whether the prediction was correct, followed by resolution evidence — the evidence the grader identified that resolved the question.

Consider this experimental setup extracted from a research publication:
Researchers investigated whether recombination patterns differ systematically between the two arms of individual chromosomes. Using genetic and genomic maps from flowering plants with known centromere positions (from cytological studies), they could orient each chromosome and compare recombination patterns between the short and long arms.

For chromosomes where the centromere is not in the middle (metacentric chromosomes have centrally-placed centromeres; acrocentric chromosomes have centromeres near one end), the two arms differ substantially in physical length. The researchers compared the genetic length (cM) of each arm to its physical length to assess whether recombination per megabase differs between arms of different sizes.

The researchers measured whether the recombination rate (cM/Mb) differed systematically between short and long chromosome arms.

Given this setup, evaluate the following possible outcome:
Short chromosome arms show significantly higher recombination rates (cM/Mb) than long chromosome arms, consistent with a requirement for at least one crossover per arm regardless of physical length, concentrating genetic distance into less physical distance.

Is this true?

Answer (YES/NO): NO